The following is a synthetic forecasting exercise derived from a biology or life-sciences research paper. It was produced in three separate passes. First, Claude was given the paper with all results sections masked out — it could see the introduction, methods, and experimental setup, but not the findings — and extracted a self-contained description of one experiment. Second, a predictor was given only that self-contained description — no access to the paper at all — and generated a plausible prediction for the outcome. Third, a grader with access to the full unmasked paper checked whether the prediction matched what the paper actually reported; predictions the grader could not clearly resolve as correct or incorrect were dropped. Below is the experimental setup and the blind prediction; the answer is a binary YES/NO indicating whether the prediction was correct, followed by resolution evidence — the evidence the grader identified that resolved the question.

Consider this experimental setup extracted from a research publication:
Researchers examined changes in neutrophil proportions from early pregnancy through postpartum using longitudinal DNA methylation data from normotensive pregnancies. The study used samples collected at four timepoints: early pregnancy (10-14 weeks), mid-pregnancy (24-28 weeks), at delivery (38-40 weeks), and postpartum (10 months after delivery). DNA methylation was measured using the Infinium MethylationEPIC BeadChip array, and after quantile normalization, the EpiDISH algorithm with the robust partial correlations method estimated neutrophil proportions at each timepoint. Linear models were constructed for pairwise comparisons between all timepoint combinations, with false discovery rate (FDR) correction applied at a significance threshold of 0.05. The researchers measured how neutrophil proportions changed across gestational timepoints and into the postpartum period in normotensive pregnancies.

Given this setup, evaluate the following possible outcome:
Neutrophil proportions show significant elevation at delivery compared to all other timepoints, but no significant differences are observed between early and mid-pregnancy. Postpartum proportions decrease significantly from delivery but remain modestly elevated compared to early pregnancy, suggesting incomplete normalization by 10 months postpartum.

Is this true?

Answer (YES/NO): NO